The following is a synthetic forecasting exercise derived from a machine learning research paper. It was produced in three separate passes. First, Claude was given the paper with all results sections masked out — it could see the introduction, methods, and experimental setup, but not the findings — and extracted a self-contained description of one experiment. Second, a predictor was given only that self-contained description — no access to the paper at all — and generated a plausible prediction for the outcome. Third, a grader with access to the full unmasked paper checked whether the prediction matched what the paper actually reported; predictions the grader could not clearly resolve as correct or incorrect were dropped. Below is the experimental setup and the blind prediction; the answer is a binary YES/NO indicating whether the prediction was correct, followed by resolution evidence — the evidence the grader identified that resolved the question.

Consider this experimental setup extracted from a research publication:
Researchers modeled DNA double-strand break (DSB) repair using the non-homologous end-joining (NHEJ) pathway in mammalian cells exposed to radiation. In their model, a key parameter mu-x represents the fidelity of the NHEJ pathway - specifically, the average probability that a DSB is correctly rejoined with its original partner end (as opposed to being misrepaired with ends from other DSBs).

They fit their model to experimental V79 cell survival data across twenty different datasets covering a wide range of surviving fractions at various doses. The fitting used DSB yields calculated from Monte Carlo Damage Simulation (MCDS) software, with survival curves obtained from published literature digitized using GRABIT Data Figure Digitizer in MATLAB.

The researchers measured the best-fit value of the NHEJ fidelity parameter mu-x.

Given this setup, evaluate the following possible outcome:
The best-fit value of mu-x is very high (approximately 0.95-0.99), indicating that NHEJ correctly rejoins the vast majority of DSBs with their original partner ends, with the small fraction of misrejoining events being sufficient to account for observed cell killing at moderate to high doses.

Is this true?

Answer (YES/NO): YES